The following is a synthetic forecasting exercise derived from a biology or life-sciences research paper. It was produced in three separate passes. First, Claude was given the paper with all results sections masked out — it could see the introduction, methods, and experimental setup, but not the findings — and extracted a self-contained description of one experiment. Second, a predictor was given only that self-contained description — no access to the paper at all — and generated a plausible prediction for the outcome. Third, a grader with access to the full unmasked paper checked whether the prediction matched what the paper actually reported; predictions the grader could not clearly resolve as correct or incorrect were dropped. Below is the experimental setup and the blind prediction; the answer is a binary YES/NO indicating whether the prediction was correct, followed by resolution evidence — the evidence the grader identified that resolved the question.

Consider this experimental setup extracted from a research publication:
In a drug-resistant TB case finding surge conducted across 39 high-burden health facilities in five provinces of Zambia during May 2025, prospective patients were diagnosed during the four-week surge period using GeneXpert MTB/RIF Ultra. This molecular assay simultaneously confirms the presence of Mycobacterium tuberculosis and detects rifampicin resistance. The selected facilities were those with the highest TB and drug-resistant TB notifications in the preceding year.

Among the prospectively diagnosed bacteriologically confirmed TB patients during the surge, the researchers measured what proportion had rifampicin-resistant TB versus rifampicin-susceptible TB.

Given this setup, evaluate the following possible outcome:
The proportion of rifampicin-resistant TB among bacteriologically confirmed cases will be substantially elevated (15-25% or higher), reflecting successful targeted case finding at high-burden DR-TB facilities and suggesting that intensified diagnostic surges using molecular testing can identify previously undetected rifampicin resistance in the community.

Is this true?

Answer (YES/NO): NO